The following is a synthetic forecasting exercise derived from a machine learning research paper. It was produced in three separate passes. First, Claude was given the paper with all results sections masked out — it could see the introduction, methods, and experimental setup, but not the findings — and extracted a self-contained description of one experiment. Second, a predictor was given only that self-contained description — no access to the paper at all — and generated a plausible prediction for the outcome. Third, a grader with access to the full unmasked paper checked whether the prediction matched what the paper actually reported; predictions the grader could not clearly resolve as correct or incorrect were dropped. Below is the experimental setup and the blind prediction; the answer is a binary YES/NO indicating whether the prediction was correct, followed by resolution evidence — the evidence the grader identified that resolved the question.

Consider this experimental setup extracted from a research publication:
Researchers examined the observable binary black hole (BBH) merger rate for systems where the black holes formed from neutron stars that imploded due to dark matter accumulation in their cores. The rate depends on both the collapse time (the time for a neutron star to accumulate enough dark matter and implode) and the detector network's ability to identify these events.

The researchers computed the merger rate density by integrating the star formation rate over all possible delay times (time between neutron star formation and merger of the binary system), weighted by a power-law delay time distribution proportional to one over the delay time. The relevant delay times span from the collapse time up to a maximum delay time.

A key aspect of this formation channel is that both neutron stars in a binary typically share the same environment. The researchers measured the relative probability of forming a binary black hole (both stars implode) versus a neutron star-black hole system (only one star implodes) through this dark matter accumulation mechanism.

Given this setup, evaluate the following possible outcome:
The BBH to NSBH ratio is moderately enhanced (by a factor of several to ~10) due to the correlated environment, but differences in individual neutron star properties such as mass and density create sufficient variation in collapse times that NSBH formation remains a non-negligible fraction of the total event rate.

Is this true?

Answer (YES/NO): NO